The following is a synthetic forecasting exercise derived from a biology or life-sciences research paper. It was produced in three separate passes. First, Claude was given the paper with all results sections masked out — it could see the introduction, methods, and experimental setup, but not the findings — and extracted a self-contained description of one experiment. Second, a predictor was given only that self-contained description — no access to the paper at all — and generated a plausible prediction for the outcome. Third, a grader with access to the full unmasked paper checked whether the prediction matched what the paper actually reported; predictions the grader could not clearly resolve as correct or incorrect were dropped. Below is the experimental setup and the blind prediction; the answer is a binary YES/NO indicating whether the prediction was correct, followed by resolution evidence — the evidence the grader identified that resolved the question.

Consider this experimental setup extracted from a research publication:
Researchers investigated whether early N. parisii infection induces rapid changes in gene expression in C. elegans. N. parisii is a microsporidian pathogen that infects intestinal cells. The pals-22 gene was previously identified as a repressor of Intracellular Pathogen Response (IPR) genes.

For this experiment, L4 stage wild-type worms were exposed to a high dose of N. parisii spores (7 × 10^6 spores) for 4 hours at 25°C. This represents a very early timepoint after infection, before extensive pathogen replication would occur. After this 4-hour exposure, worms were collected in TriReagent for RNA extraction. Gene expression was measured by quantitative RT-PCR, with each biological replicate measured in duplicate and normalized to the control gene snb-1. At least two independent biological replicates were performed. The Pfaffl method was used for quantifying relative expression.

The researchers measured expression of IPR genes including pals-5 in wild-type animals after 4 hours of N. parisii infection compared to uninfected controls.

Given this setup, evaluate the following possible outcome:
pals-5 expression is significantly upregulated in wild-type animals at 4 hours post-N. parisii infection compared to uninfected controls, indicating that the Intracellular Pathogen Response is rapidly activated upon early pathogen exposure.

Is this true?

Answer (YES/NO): YES